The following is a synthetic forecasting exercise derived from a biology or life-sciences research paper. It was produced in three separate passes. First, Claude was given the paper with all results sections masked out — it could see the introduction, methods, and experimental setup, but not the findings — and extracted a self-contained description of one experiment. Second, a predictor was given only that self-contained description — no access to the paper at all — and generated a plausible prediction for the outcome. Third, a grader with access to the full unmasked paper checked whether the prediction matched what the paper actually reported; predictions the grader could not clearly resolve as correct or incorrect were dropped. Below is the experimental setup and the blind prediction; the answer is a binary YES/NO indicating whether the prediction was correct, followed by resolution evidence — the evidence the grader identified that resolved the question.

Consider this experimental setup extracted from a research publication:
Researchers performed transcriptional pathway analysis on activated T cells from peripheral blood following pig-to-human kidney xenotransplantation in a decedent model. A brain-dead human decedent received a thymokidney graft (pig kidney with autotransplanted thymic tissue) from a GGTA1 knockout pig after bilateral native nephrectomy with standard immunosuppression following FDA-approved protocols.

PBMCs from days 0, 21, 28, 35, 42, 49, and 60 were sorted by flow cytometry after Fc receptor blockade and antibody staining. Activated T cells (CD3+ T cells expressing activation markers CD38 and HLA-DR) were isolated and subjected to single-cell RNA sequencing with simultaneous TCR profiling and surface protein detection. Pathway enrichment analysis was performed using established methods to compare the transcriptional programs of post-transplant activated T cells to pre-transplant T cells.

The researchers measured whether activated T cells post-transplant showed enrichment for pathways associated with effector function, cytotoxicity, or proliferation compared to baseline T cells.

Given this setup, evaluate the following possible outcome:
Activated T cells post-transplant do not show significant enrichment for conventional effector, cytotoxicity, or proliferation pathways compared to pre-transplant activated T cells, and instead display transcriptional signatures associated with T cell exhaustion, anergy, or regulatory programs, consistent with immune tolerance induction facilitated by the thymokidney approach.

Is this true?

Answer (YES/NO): NO